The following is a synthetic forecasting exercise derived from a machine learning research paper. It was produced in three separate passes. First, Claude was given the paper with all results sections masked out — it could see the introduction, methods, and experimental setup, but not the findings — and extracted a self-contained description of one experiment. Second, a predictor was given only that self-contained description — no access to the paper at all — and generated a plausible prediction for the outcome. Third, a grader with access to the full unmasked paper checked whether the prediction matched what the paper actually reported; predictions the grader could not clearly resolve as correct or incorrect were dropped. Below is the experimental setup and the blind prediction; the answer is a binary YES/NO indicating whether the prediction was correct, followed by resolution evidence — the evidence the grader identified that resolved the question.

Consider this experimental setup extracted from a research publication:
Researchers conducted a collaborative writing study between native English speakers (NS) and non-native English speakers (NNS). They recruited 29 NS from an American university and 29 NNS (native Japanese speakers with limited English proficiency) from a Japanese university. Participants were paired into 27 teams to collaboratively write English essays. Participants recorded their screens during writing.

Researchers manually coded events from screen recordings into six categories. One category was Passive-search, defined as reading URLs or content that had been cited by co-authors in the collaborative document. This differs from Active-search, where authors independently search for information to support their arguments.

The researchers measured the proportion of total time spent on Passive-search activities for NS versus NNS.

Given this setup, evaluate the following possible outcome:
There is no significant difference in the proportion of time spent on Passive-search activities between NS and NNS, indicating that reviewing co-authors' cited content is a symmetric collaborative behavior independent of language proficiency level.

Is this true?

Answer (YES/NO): NO